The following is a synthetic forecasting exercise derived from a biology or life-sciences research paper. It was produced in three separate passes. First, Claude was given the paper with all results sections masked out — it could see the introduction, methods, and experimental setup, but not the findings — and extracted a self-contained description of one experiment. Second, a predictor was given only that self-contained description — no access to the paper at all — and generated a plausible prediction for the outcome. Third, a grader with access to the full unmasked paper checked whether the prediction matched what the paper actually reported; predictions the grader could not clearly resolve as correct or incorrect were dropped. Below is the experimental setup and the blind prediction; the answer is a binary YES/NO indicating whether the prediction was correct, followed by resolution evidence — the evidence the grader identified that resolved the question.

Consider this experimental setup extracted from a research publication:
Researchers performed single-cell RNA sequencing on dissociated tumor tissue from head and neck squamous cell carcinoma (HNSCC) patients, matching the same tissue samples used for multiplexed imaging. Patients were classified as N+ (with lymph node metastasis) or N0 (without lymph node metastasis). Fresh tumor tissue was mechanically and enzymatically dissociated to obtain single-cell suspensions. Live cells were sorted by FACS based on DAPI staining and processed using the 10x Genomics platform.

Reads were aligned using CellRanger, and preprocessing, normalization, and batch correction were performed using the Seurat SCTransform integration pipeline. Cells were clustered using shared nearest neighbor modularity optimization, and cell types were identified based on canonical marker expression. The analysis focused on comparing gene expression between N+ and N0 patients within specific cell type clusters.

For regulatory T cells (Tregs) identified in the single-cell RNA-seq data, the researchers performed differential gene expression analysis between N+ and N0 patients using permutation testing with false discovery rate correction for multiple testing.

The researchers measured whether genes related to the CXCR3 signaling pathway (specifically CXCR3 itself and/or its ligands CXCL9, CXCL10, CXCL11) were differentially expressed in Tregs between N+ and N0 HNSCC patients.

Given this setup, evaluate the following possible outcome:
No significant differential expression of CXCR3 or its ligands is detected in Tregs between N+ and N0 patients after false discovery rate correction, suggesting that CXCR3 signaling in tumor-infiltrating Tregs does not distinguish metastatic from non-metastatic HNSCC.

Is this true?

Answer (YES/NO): NO